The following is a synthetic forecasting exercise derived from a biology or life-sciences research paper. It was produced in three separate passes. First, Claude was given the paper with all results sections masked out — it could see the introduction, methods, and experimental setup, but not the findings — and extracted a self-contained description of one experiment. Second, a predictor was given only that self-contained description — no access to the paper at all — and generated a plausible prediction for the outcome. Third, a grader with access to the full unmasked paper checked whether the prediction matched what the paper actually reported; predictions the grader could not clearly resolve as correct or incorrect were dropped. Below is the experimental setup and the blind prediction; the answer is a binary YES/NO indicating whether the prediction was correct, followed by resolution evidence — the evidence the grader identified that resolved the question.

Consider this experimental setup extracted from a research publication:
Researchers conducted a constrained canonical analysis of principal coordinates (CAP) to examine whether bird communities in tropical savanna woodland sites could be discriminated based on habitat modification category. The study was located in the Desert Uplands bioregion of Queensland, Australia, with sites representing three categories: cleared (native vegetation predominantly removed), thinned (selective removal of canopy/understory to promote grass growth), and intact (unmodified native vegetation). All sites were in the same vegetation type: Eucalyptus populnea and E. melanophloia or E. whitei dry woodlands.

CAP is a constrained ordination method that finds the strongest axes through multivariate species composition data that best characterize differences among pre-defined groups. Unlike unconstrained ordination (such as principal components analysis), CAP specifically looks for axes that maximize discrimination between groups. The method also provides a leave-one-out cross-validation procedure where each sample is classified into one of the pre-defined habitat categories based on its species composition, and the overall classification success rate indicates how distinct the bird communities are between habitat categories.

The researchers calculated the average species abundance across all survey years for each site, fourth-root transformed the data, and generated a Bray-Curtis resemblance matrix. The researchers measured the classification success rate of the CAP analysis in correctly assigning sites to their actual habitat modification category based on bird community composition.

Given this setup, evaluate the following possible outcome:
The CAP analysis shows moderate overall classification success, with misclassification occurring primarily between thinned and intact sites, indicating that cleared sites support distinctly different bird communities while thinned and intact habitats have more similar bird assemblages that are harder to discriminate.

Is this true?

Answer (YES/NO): NO